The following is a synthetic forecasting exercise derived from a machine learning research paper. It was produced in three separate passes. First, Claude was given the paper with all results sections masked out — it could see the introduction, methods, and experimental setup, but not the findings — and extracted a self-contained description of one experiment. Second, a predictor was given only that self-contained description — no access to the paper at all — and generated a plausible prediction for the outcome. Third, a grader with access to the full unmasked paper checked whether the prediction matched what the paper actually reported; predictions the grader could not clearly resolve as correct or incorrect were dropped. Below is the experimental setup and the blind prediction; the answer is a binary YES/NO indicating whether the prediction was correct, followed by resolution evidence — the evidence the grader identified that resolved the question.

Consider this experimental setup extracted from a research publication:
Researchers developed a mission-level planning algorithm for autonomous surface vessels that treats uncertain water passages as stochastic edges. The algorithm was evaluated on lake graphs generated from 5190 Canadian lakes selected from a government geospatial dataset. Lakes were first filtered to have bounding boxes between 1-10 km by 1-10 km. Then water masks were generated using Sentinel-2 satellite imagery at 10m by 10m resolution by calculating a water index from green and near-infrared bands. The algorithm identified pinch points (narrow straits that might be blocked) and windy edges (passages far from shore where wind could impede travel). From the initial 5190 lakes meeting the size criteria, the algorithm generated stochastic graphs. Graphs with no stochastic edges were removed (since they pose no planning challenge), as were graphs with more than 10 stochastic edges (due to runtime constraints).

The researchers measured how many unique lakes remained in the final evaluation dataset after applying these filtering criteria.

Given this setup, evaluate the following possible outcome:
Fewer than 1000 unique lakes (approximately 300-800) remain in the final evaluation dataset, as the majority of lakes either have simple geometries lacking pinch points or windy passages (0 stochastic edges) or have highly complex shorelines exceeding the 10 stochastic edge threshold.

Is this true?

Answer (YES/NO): NO